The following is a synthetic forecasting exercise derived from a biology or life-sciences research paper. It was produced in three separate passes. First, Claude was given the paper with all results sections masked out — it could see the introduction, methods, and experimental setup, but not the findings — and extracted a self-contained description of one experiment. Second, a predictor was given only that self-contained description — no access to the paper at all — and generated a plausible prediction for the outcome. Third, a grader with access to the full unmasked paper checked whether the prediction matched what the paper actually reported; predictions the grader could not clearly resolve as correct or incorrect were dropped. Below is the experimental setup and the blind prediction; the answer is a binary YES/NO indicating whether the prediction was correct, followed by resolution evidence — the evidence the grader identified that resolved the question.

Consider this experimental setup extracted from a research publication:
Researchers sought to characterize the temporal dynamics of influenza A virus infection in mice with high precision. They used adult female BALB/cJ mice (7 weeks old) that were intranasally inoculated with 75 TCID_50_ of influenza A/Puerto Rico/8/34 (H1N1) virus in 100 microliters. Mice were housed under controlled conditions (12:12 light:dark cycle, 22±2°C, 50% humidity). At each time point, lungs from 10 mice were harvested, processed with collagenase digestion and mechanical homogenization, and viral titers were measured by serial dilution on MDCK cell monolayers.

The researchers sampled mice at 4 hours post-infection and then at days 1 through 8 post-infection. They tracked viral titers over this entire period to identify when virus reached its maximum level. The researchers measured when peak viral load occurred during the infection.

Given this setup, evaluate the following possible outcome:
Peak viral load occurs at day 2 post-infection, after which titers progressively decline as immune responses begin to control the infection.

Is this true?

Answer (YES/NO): YES